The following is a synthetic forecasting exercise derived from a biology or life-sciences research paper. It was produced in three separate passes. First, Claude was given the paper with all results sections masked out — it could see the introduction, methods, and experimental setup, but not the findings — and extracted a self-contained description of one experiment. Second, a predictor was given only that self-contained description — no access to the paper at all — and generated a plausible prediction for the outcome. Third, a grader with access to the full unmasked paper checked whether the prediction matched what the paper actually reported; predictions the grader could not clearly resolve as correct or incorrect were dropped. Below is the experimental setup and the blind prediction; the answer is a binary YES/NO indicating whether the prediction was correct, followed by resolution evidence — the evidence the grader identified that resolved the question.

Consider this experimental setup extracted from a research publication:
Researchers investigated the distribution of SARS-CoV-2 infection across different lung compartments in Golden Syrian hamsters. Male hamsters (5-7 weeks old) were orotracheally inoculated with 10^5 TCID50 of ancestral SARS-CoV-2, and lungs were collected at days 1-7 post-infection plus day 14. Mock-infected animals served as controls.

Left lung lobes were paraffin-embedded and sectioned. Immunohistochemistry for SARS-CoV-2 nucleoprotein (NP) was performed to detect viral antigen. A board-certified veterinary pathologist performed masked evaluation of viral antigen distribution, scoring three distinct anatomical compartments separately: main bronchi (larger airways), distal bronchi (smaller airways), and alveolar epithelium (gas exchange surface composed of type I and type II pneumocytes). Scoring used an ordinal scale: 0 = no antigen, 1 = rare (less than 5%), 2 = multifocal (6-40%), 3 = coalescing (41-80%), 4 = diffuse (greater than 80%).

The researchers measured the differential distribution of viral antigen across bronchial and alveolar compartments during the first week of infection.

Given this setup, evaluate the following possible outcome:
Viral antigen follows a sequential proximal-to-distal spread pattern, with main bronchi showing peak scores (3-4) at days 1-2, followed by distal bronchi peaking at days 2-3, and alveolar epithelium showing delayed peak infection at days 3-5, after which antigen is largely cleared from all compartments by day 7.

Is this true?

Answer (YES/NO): NO